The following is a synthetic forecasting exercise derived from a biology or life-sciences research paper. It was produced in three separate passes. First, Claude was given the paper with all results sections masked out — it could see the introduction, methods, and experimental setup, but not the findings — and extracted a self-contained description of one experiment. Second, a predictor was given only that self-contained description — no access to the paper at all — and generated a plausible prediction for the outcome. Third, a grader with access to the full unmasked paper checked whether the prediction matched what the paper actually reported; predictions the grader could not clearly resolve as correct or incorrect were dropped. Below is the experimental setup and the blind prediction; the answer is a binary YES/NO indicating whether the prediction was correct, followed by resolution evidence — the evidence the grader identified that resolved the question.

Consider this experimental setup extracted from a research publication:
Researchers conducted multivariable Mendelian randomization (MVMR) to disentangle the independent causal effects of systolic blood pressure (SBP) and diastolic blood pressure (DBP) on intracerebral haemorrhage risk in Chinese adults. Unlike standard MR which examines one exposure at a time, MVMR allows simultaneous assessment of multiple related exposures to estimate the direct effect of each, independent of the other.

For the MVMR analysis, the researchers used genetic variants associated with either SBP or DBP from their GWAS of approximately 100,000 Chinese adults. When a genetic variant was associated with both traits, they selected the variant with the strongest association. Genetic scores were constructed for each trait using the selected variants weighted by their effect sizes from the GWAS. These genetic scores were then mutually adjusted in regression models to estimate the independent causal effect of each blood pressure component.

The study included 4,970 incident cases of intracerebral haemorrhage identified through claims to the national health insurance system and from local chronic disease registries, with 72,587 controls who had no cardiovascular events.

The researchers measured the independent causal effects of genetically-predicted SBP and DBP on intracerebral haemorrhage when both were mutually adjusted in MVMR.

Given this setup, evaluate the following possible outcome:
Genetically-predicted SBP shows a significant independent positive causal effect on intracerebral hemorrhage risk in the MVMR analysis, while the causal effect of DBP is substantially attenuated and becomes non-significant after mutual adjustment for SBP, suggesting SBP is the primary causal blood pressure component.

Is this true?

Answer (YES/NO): YES